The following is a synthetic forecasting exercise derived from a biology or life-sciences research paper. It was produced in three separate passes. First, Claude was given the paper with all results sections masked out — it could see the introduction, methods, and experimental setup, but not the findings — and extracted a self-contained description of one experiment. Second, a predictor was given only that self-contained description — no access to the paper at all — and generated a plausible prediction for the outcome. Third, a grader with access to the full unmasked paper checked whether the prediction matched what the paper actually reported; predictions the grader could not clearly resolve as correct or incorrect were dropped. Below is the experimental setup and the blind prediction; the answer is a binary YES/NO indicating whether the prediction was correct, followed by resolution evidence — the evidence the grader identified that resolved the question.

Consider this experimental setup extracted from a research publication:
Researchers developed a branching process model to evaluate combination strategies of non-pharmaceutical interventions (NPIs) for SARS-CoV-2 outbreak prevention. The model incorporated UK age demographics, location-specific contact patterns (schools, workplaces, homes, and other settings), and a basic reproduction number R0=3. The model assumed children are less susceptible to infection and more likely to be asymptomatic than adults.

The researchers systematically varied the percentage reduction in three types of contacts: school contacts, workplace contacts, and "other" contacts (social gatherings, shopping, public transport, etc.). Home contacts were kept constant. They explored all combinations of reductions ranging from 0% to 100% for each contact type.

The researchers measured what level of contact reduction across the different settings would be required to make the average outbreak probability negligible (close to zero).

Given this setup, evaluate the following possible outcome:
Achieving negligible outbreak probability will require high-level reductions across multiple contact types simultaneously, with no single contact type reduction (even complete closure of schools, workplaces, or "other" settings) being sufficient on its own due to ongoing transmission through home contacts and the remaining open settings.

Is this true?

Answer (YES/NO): YES